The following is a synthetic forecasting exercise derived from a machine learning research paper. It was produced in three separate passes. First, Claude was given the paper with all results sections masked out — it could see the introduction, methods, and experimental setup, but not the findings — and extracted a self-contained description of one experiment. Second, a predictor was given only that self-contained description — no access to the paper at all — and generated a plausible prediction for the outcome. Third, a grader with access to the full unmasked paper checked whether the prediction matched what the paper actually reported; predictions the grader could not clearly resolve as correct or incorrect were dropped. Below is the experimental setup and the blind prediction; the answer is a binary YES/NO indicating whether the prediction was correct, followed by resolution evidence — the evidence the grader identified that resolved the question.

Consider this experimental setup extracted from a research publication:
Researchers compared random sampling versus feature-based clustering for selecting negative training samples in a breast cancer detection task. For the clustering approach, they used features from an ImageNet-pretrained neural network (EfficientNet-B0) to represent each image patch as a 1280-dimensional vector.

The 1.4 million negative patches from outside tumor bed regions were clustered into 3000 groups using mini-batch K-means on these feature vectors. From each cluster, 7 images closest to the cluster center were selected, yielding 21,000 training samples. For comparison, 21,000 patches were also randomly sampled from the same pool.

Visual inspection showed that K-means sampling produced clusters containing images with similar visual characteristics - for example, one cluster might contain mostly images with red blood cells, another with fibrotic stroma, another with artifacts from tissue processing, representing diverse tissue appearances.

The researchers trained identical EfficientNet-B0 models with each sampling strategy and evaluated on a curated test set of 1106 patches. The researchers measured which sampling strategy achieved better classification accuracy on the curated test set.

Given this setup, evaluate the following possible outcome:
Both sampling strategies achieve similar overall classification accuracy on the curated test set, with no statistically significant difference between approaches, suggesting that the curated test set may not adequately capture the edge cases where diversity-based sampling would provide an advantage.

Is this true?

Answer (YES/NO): NO